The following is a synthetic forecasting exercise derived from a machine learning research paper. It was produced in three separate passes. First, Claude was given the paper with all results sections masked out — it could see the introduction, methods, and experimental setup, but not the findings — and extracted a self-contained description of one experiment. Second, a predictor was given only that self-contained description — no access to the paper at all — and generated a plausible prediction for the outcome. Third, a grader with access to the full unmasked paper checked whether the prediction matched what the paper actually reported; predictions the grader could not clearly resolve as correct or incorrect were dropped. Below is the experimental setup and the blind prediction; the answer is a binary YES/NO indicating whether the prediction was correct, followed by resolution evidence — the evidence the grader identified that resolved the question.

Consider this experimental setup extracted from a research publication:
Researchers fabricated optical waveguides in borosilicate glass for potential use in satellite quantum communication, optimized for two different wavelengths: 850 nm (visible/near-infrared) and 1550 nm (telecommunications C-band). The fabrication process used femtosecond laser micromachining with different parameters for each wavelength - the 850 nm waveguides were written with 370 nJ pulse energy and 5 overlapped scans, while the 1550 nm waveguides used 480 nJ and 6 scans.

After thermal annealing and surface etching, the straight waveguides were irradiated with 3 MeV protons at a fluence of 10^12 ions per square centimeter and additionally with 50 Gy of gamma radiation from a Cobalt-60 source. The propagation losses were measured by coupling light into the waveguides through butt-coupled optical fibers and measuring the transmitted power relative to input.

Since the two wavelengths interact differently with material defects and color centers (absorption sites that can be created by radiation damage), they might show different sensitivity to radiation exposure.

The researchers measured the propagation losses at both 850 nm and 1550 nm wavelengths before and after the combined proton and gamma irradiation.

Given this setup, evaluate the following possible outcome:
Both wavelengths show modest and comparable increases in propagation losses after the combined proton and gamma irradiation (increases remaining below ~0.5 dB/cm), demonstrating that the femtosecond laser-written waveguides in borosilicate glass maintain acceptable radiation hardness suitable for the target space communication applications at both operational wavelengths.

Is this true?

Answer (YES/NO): NO